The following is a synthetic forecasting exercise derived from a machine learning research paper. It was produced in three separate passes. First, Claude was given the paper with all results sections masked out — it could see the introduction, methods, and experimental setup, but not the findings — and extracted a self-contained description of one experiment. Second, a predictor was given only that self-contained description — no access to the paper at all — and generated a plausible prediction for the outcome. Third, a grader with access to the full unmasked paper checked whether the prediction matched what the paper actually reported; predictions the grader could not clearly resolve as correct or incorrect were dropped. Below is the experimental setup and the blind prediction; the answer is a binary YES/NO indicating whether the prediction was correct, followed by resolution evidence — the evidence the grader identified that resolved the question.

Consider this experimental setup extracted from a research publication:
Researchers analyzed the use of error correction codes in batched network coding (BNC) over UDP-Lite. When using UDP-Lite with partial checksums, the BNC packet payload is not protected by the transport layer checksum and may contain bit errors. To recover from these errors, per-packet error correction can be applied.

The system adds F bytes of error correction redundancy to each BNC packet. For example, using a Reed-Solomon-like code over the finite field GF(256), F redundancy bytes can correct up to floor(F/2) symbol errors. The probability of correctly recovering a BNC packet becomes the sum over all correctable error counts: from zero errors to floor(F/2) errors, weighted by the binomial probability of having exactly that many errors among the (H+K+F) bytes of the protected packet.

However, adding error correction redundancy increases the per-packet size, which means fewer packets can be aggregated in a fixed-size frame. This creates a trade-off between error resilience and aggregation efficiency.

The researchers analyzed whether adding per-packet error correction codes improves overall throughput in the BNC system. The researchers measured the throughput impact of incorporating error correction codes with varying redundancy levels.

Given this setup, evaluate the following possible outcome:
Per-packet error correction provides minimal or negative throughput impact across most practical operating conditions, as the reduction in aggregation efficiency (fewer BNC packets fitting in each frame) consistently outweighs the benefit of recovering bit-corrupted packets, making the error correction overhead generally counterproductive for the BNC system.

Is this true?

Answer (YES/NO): NO